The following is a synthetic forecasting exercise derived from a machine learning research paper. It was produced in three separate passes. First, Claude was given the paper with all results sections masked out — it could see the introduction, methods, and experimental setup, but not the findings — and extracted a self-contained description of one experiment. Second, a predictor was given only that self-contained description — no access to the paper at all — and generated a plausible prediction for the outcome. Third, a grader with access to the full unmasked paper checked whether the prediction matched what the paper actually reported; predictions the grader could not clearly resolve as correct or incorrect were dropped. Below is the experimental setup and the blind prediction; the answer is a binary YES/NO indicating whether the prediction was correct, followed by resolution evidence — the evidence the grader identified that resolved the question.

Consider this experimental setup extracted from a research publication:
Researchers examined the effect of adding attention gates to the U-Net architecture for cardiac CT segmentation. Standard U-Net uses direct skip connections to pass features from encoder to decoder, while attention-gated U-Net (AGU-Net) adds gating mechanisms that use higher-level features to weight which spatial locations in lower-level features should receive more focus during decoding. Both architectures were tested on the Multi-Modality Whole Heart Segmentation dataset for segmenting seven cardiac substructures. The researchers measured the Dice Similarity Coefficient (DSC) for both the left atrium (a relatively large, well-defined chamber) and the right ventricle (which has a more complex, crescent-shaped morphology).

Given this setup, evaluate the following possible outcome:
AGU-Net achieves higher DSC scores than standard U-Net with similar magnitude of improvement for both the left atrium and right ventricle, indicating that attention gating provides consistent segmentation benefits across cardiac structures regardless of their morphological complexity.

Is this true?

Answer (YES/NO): NO